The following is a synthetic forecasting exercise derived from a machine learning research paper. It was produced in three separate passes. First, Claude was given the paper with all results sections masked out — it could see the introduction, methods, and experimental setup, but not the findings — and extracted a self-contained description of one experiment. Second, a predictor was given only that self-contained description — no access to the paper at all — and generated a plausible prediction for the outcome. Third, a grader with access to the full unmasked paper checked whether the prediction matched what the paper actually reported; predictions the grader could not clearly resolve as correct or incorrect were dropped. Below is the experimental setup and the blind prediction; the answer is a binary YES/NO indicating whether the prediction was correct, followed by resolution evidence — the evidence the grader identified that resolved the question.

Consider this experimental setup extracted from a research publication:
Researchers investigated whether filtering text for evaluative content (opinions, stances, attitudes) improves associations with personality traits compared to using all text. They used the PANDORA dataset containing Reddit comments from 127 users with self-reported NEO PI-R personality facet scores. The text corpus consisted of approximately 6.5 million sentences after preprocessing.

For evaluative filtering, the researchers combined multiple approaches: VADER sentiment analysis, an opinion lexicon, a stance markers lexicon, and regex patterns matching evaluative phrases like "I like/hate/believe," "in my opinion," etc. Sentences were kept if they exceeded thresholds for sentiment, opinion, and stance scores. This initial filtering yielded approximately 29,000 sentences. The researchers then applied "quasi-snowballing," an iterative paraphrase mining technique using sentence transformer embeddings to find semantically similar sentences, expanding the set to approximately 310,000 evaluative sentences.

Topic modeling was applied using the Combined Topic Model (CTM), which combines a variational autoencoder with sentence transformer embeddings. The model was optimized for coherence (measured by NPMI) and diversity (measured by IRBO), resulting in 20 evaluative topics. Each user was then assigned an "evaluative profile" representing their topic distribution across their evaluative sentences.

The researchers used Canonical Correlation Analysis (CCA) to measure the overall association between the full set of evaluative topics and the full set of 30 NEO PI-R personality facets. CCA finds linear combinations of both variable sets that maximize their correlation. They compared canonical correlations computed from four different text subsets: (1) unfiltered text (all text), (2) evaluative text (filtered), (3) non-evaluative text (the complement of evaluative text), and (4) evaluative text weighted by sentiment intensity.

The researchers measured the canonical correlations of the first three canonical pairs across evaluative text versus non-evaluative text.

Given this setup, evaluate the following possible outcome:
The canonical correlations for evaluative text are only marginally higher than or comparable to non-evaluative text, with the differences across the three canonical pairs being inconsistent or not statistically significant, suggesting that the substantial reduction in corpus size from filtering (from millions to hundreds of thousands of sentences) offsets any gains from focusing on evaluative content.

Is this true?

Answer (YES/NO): NO